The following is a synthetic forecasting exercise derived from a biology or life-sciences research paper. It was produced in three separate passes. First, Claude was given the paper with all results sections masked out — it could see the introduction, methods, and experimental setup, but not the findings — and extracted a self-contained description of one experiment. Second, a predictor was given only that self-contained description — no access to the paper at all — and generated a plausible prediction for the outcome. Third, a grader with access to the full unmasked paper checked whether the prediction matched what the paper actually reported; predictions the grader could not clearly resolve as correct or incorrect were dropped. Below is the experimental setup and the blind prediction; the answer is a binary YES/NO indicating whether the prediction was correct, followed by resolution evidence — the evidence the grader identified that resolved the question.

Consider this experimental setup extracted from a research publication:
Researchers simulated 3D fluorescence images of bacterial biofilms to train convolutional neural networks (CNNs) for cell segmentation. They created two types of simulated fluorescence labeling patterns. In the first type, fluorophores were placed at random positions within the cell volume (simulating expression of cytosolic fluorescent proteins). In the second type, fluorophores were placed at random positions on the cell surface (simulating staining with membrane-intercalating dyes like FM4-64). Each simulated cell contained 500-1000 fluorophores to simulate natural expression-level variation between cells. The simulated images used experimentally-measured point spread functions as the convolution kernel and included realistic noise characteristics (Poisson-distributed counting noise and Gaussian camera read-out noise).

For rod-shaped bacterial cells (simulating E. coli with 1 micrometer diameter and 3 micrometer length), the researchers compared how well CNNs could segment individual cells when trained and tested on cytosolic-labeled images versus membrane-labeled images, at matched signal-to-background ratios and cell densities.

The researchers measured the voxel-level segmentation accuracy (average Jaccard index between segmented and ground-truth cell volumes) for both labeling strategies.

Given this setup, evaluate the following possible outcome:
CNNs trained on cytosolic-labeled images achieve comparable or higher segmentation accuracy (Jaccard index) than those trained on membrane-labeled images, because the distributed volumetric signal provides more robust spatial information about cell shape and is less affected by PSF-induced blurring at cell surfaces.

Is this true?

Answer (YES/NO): YES